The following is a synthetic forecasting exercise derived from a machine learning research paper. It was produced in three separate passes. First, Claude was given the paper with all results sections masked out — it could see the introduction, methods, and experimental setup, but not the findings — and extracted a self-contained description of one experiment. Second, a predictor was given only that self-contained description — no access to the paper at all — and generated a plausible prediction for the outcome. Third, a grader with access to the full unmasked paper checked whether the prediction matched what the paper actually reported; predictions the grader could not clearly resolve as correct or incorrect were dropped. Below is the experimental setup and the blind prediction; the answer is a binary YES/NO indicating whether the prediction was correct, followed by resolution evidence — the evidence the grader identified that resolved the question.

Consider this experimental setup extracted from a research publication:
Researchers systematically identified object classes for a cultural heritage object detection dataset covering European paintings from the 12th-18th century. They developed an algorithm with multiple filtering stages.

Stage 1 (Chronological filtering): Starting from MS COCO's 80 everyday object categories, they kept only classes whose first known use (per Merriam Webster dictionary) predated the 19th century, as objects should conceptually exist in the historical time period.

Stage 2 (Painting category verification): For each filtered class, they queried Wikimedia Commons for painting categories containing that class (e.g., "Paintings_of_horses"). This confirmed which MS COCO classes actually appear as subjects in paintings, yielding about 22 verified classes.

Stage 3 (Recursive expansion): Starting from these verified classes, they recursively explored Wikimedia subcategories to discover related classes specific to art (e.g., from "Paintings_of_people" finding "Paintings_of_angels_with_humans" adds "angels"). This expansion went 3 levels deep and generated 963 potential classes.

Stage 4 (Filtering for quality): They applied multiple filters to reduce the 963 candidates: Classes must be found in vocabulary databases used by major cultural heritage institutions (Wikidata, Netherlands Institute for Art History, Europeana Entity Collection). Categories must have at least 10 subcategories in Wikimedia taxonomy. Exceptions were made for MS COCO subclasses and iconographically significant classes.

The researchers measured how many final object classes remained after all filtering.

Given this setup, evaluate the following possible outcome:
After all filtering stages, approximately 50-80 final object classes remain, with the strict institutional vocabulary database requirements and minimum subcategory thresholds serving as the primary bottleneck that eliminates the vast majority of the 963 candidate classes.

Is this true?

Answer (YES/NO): YES